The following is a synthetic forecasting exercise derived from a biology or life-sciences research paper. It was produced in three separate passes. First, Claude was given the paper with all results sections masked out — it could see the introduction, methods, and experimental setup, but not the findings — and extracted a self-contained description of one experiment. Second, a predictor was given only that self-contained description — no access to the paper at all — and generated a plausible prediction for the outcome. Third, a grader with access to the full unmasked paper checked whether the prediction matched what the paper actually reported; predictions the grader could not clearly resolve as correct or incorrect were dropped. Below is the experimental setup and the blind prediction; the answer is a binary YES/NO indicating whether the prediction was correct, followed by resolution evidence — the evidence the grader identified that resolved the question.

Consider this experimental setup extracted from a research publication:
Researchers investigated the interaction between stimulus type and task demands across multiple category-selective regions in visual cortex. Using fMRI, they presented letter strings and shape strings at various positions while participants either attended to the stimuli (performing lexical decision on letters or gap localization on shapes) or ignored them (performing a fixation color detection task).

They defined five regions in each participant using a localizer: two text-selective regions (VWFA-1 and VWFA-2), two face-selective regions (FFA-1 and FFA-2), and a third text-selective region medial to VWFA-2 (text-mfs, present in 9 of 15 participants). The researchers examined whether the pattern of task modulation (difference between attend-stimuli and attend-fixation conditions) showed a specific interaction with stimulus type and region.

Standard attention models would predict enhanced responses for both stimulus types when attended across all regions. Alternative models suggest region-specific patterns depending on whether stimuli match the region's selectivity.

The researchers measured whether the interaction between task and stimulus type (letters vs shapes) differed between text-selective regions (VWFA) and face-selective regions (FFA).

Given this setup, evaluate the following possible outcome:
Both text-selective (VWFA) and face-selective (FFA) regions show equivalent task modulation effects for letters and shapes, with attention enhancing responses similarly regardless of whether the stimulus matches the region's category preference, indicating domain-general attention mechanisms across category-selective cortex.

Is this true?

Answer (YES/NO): NO